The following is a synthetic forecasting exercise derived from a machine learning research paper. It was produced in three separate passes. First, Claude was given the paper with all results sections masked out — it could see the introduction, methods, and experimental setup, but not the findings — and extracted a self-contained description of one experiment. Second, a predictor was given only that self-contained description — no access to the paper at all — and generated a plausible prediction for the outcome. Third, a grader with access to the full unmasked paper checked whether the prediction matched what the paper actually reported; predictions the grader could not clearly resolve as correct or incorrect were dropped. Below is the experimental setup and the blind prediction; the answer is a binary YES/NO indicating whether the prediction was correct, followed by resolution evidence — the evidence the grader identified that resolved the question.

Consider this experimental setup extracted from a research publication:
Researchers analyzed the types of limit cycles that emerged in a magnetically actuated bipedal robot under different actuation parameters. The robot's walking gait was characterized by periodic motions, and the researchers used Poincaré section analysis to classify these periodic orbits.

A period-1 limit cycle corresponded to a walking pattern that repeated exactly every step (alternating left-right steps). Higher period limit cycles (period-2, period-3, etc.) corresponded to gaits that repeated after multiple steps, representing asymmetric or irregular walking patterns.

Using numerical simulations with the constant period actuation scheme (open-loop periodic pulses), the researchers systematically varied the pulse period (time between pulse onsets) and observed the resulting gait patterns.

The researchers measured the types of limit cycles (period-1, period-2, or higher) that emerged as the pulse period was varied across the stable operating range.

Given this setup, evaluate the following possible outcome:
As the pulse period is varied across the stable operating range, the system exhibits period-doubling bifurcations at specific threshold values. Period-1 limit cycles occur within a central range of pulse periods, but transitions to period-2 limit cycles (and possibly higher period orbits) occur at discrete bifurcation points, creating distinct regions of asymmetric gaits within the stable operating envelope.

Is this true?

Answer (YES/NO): NO